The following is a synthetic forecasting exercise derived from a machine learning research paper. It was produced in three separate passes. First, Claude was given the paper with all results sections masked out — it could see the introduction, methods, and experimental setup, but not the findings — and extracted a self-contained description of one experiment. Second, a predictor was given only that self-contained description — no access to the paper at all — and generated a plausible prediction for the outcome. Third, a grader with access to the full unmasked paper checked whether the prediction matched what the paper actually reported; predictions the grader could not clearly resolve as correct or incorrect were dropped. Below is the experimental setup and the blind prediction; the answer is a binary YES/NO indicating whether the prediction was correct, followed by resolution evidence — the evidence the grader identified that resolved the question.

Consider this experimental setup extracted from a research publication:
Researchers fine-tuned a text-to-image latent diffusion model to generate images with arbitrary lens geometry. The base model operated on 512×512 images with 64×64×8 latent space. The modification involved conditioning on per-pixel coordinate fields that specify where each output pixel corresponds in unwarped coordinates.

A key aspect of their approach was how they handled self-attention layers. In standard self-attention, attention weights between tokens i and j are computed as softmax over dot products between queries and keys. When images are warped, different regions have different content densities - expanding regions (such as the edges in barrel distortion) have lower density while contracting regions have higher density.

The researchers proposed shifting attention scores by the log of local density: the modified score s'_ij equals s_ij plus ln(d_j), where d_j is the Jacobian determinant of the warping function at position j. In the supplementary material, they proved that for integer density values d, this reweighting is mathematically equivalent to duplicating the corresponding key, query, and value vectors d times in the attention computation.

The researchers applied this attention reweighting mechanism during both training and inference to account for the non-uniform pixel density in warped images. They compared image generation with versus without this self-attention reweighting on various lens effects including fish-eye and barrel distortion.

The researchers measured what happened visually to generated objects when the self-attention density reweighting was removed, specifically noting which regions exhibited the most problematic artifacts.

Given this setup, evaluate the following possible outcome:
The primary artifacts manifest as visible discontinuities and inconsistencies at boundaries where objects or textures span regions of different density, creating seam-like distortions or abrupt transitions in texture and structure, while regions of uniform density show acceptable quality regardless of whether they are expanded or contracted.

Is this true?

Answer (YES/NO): NO